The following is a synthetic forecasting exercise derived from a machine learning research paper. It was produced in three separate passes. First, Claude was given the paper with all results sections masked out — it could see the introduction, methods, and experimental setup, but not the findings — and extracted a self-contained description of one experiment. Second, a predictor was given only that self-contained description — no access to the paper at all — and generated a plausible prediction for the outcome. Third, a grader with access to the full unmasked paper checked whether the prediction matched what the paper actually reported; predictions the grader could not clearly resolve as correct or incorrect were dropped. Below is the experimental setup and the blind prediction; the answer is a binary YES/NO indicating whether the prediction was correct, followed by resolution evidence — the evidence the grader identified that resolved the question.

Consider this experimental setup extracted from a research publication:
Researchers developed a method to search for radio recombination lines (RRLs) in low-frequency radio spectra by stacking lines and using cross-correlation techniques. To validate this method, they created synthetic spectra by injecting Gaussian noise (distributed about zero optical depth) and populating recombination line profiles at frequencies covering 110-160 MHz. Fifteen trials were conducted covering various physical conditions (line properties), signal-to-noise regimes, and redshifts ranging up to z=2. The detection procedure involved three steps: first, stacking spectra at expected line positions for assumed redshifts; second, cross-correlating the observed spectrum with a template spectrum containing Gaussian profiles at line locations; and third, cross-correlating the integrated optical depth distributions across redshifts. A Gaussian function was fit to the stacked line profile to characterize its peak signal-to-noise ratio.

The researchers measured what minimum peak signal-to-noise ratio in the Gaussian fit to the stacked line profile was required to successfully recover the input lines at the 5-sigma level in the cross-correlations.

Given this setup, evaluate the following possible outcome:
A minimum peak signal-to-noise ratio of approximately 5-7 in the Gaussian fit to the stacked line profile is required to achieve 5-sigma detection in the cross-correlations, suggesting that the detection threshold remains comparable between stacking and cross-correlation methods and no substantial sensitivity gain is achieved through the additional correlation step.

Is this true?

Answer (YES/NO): NO